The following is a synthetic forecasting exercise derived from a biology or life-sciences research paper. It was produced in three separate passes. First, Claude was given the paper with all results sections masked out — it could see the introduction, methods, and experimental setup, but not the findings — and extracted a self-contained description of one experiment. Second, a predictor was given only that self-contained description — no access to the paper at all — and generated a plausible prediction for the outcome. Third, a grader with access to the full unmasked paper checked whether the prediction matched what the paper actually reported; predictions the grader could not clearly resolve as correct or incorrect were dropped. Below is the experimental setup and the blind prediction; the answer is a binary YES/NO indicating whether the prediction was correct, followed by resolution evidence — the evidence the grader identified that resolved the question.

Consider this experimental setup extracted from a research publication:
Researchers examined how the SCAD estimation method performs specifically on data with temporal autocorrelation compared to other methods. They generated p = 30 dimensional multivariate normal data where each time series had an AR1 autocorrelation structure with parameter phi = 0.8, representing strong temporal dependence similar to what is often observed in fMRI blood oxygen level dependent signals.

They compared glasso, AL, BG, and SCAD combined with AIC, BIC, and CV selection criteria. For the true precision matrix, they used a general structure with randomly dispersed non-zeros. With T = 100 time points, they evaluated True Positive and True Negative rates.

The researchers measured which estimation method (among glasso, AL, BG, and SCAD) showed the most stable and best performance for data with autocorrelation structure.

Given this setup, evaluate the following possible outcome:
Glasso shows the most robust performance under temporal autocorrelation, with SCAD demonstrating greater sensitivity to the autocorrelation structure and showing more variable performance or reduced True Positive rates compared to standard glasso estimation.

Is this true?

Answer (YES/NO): NO